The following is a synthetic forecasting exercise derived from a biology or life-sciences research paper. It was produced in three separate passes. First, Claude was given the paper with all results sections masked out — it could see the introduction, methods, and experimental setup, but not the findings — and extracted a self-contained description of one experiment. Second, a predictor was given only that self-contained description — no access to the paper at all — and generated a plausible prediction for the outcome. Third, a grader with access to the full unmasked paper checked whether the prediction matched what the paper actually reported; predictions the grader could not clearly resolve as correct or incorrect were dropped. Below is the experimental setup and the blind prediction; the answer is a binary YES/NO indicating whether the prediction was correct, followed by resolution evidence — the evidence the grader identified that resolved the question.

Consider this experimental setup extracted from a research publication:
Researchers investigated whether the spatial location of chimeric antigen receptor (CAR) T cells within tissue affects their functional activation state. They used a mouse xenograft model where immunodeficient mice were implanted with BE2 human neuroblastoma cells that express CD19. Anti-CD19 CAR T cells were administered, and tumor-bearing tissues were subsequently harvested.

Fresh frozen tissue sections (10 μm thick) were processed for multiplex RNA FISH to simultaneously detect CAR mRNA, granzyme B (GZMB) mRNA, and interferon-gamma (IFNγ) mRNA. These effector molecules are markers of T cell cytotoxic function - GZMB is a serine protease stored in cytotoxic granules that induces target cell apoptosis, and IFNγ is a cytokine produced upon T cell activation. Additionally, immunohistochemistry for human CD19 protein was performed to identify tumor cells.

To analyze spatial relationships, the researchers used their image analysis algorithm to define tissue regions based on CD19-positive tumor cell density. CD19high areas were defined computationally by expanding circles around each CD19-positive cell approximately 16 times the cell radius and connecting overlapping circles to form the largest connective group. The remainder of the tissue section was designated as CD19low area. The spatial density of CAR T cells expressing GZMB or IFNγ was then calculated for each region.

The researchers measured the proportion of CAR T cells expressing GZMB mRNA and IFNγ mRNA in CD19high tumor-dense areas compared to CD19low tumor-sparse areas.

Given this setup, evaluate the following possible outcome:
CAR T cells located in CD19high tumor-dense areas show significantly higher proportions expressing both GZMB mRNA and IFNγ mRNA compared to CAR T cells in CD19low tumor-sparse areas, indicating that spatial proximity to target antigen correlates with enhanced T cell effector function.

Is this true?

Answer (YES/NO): NO